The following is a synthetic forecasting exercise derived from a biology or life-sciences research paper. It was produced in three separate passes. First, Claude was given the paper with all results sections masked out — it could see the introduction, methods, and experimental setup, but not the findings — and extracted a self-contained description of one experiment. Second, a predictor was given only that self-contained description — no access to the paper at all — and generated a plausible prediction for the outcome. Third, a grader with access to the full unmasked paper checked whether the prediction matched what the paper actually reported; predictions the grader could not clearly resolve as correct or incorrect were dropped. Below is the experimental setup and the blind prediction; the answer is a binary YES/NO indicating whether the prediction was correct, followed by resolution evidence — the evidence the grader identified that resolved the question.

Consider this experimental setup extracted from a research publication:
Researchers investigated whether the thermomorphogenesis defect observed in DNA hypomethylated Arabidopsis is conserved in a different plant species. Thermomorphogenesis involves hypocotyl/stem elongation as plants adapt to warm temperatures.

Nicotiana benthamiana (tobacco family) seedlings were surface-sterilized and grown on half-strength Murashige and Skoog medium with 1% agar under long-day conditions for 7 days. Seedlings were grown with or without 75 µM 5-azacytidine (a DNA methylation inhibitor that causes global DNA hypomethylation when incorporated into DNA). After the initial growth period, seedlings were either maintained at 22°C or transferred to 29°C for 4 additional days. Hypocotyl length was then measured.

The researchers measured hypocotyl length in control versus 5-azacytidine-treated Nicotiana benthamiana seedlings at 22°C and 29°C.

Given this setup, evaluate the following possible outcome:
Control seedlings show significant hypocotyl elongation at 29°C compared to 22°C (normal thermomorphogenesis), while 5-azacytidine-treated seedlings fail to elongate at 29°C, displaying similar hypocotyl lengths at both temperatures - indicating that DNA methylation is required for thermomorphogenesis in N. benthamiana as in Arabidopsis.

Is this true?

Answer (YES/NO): YES